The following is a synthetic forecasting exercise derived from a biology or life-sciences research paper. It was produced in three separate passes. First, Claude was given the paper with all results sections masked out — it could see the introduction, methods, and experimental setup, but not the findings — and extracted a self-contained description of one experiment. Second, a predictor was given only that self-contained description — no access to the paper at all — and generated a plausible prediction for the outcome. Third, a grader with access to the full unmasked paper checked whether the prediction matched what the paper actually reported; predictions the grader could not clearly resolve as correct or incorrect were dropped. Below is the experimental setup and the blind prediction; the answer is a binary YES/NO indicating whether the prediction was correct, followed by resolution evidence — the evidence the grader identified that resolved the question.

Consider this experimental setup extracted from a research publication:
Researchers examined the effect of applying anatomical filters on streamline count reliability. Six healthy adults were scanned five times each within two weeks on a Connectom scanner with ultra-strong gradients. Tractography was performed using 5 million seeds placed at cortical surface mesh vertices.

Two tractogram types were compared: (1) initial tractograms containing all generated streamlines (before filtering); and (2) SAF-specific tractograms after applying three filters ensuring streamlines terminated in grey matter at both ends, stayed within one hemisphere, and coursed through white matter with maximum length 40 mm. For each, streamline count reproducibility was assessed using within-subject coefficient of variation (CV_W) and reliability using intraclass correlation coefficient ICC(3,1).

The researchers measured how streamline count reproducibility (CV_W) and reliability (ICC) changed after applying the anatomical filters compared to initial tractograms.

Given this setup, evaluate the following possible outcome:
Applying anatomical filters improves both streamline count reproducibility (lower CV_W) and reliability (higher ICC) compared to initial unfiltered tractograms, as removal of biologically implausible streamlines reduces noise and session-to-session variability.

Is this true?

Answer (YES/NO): NO